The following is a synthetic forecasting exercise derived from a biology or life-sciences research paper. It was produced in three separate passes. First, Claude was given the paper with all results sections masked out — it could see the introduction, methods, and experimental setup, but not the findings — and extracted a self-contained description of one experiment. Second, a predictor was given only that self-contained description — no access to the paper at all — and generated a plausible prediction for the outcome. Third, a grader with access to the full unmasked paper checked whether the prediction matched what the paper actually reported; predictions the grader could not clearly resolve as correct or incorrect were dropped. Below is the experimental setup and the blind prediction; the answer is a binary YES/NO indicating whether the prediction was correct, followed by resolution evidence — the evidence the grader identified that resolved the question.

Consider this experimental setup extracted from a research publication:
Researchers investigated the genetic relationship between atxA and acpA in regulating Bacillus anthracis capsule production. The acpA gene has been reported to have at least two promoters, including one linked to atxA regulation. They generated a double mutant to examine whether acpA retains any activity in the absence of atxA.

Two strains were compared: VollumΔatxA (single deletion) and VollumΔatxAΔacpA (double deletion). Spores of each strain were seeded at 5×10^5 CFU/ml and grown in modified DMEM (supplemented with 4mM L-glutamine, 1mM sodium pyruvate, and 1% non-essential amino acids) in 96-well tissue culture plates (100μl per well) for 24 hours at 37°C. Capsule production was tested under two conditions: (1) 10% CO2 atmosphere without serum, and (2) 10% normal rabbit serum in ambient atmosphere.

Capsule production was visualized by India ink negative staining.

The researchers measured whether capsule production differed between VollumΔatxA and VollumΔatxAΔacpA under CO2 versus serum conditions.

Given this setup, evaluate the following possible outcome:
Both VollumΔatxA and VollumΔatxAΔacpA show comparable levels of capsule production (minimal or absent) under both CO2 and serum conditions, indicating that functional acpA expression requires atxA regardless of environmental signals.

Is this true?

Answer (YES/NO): NO